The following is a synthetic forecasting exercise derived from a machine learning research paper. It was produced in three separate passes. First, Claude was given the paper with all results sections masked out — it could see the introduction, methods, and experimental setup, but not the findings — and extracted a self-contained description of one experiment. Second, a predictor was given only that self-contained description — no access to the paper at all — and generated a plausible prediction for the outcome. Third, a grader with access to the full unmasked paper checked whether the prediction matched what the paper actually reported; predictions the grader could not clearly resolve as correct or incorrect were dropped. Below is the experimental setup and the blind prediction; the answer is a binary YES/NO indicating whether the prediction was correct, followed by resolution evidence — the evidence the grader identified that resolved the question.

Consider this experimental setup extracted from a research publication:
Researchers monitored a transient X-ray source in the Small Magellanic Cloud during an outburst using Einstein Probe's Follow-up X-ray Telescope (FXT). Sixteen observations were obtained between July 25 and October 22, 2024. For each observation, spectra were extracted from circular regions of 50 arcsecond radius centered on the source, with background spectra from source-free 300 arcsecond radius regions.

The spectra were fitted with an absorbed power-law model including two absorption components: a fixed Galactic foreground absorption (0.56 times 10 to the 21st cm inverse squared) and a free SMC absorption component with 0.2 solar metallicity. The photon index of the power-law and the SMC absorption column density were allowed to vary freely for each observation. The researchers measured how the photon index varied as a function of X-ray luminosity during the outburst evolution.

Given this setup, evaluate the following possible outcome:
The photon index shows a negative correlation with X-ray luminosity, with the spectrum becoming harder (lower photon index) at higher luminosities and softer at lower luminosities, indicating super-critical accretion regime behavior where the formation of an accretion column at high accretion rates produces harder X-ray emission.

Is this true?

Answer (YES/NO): NO